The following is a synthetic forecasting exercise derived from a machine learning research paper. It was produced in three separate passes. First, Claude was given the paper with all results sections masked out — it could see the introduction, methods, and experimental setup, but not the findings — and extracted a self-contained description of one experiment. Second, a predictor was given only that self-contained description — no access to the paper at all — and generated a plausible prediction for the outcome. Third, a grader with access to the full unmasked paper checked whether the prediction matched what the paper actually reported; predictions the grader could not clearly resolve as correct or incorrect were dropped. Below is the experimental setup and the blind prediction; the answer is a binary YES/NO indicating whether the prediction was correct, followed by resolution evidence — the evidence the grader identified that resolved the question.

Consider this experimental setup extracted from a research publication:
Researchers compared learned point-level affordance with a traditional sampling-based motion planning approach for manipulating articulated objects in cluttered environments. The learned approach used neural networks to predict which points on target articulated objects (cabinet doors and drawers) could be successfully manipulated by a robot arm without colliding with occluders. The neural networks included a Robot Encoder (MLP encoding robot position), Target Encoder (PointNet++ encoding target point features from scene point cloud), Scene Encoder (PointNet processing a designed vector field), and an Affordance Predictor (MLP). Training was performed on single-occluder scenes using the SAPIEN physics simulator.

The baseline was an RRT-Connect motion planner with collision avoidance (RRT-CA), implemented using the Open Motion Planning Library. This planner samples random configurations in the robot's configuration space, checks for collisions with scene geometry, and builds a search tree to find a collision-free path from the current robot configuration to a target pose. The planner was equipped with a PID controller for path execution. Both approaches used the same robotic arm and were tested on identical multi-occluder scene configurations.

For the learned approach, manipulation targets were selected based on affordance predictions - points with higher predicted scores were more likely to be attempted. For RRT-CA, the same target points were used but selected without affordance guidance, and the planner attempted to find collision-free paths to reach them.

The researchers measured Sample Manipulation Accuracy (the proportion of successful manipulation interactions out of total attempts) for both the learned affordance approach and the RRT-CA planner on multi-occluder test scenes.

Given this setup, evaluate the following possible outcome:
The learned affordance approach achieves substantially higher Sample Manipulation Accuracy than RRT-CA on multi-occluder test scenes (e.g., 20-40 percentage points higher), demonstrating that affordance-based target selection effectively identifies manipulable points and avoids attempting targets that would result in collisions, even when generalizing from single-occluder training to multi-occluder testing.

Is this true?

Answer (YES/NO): YES